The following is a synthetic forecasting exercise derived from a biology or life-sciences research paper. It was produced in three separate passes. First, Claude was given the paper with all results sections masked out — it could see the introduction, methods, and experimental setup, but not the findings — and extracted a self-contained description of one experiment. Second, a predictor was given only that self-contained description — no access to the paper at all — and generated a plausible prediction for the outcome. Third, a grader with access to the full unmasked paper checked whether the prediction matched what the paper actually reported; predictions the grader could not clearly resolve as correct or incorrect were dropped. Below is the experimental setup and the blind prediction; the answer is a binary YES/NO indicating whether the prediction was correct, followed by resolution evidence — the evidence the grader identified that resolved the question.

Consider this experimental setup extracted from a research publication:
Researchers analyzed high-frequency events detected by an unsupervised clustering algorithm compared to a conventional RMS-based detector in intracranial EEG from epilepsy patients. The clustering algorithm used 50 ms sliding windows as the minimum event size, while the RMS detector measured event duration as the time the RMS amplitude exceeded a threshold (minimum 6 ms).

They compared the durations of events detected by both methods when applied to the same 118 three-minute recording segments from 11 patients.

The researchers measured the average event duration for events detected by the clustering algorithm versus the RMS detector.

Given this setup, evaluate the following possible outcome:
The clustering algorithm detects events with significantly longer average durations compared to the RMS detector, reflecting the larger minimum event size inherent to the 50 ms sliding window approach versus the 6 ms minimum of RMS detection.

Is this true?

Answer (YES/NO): YES